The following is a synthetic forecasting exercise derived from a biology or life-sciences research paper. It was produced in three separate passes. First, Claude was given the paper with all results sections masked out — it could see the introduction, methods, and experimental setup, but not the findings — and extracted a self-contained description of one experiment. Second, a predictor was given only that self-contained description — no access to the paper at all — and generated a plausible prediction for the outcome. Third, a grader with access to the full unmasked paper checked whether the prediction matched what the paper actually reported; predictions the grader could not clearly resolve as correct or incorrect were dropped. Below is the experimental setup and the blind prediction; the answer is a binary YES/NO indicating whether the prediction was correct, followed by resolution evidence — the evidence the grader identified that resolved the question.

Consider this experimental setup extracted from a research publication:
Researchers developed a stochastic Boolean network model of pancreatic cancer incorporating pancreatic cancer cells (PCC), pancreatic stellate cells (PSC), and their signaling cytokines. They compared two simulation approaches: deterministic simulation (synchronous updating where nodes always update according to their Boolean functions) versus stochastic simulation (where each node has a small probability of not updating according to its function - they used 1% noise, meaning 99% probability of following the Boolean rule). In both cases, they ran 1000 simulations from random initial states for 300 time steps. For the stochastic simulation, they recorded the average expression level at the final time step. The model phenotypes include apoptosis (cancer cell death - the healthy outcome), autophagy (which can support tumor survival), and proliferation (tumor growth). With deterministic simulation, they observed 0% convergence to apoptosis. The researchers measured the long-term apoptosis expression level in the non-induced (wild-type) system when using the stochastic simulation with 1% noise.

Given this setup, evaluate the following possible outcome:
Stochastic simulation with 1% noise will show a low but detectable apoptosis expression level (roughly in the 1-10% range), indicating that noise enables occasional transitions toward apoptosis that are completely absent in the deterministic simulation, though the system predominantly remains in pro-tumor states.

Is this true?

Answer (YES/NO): NO